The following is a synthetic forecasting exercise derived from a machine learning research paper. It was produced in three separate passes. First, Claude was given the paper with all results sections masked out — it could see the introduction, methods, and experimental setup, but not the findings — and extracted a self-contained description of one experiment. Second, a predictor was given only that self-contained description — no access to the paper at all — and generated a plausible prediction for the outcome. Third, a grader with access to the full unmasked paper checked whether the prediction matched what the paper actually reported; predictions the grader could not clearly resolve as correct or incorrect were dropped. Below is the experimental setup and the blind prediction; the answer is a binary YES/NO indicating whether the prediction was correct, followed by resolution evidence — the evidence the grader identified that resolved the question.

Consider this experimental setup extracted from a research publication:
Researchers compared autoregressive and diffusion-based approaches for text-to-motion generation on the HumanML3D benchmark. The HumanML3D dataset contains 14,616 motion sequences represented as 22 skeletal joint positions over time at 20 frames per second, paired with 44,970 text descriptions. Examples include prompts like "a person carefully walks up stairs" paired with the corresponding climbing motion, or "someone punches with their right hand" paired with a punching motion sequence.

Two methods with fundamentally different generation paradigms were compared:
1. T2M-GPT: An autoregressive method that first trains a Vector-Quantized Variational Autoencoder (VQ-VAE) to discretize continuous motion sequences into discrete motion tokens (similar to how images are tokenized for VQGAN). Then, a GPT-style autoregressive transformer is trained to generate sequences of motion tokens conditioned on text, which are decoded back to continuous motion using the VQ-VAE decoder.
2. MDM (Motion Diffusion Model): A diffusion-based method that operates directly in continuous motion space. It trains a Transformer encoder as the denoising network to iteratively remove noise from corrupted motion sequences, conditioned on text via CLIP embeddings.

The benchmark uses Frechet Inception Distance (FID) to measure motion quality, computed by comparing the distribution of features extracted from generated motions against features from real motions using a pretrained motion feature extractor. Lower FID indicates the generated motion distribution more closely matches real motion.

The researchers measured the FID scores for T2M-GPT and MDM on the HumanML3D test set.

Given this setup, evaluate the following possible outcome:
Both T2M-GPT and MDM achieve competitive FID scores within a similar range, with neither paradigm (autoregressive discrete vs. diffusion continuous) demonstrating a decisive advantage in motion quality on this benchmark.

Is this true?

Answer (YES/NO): NO